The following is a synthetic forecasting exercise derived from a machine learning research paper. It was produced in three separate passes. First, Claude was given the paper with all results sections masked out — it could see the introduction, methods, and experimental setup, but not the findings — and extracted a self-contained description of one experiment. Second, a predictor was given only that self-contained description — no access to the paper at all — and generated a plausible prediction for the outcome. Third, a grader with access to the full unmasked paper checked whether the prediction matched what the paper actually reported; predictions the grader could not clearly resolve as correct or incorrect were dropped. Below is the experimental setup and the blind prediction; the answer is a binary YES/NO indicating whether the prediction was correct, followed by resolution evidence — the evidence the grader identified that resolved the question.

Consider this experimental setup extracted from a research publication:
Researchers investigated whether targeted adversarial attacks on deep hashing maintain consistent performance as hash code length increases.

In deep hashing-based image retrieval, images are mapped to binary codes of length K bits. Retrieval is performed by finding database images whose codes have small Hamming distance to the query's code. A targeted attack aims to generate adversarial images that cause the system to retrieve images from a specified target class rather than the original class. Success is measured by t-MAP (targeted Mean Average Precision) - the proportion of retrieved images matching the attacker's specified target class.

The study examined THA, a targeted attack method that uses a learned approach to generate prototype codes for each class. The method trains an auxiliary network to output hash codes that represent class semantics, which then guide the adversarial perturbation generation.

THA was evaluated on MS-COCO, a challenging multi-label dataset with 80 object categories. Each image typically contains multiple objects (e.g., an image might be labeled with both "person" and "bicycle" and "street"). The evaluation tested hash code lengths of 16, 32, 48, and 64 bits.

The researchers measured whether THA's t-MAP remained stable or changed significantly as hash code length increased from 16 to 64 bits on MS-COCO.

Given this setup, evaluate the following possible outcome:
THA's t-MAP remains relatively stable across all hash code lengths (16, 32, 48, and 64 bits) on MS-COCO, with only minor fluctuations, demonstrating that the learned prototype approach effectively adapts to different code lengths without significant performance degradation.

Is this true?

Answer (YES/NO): NO